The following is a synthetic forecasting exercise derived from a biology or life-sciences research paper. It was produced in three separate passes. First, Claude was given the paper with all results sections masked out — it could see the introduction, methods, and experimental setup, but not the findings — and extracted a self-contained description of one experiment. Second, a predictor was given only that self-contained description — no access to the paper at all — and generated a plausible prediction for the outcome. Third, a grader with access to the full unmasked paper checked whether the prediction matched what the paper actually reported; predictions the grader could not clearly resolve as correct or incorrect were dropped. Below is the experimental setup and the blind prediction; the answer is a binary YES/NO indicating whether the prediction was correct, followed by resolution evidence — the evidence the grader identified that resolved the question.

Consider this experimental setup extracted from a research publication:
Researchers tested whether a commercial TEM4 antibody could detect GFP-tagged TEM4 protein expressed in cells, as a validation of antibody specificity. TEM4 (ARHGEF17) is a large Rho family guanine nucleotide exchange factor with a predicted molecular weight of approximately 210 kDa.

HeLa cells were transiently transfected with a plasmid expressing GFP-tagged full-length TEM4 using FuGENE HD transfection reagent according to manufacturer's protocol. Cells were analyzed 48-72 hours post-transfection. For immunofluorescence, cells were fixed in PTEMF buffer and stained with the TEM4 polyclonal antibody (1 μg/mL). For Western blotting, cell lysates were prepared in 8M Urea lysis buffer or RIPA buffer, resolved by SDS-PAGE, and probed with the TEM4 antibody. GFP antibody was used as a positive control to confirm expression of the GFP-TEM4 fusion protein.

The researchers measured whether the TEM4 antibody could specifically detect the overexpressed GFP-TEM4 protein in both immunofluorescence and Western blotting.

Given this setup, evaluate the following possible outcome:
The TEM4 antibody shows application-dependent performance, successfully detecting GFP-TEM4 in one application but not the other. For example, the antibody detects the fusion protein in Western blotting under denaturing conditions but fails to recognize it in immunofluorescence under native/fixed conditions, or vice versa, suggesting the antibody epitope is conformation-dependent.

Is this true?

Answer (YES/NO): YES